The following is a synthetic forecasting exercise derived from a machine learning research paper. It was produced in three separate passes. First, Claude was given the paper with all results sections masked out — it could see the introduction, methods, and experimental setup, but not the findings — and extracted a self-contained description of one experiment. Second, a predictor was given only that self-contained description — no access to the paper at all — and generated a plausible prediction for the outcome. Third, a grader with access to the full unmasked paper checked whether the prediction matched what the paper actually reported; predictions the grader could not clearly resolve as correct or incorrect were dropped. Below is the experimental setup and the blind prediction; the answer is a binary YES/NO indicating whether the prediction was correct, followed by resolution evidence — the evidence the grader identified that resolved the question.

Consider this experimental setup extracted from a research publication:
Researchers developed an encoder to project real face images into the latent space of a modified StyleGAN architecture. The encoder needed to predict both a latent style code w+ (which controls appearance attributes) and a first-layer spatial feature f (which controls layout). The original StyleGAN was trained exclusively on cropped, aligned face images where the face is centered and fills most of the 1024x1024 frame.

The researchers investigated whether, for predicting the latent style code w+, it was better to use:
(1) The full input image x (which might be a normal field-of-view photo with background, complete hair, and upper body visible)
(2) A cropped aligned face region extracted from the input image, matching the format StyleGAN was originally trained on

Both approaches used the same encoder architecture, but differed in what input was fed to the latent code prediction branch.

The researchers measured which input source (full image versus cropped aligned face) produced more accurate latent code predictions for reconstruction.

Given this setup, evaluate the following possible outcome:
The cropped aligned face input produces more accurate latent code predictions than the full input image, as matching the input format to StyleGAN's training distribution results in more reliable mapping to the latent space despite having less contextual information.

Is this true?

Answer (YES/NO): YES